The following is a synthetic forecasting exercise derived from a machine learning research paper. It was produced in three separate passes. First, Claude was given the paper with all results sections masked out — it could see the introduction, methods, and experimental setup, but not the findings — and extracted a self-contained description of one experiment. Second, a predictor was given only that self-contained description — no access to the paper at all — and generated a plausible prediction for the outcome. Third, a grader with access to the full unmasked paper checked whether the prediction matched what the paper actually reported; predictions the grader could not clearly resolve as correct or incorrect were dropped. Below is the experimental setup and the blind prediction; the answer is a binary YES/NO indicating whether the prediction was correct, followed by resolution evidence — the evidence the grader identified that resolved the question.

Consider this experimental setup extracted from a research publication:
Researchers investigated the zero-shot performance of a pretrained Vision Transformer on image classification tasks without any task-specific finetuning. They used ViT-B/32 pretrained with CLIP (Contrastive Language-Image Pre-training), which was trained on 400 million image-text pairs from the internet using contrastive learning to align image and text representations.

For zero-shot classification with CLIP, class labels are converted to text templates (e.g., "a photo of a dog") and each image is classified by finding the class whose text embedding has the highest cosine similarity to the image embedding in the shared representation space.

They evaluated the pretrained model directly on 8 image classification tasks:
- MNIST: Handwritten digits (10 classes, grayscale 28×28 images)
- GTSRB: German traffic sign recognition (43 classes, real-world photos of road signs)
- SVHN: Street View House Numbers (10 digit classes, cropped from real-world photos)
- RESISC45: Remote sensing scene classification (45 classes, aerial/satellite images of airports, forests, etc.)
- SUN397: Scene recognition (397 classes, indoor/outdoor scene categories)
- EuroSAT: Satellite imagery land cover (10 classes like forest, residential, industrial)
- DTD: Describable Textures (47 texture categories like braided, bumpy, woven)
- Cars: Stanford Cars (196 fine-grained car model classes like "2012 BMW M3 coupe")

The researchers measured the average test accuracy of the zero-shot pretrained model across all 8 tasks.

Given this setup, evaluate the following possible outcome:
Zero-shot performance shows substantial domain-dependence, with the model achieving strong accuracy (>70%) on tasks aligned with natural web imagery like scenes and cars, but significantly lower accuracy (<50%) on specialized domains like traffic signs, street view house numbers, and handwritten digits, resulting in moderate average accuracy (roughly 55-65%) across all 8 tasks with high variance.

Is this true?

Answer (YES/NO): NO